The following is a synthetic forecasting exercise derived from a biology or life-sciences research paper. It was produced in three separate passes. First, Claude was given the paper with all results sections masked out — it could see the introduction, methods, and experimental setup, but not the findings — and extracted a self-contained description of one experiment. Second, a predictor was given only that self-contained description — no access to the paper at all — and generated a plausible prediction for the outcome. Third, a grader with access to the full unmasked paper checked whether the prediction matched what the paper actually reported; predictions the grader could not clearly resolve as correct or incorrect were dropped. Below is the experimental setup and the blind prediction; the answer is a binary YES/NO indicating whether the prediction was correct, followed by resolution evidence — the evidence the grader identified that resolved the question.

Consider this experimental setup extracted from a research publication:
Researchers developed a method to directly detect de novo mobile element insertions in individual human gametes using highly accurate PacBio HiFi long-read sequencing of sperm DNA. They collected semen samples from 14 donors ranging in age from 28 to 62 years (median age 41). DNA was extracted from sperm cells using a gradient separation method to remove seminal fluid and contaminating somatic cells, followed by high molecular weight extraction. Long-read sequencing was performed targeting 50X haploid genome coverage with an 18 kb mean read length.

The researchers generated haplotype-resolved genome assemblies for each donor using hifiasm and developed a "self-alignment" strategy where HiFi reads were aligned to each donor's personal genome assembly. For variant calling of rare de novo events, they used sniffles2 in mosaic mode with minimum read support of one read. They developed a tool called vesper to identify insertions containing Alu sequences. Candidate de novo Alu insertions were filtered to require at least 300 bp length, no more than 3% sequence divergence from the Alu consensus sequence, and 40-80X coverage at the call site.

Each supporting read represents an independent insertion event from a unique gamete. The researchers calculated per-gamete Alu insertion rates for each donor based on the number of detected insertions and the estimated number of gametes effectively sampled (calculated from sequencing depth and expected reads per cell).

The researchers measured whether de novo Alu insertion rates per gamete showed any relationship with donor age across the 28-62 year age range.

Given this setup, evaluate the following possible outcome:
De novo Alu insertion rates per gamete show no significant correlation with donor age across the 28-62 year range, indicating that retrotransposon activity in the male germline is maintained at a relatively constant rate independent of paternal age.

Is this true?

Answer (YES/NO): NO